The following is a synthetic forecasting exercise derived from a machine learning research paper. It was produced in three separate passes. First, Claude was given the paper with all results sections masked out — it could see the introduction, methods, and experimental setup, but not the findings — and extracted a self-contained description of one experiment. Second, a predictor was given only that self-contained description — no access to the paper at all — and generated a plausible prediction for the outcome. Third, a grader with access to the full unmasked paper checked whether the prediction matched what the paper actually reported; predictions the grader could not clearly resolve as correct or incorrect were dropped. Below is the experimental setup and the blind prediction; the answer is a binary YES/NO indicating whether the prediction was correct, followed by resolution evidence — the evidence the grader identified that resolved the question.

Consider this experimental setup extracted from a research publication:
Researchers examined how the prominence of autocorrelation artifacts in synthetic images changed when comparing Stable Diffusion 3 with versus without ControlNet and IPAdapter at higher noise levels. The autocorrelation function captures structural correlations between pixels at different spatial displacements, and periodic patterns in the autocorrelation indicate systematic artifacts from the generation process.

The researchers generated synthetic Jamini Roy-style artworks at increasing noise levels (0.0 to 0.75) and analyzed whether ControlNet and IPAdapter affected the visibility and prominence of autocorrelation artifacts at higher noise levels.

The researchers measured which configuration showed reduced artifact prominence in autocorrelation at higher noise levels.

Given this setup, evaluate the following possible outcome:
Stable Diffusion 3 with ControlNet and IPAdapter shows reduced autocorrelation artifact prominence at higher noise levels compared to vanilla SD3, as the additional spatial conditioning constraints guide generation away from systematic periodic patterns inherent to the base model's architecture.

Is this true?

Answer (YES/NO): YES